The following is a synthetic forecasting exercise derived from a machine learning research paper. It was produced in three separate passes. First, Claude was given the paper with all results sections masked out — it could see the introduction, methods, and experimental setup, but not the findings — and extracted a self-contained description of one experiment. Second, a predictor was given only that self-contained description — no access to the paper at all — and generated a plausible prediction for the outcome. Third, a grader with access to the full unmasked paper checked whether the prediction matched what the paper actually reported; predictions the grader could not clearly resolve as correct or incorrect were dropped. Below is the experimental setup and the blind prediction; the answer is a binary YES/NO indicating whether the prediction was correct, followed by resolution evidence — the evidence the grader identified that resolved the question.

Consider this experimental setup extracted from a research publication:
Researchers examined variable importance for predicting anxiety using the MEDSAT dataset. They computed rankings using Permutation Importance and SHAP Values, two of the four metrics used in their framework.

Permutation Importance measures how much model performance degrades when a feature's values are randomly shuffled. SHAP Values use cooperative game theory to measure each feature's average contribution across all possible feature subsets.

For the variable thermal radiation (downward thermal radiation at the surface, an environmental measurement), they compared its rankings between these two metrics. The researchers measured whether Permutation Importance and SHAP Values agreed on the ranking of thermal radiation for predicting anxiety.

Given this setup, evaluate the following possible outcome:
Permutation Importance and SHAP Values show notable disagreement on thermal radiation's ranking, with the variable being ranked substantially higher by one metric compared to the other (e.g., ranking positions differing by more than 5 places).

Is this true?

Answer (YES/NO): NO